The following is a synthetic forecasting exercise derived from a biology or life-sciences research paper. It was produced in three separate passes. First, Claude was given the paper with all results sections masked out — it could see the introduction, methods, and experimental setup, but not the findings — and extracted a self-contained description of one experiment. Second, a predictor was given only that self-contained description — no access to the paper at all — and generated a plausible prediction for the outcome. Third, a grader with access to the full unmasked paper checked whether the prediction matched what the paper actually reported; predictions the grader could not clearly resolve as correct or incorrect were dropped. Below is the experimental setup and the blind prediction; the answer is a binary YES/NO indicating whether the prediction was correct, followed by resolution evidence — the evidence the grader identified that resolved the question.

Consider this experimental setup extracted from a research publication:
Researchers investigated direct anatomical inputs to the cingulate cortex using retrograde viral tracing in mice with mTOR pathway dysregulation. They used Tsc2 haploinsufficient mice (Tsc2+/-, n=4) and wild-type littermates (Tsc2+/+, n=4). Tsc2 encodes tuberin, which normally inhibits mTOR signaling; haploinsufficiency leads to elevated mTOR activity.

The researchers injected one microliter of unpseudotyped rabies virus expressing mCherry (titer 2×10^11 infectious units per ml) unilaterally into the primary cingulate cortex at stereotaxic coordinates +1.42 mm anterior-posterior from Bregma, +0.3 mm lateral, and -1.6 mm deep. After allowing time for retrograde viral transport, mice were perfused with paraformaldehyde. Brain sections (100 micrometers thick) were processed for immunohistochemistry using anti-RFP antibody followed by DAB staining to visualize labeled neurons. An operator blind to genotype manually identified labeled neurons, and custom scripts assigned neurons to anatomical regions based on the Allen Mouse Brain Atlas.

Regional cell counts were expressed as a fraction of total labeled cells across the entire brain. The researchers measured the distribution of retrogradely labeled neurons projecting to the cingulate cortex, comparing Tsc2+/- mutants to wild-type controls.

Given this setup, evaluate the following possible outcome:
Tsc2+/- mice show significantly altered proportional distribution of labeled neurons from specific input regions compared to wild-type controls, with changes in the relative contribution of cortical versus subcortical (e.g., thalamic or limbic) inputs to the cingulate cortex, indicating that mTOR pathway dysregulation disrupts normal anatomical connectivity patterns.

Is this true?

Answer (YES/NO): NO